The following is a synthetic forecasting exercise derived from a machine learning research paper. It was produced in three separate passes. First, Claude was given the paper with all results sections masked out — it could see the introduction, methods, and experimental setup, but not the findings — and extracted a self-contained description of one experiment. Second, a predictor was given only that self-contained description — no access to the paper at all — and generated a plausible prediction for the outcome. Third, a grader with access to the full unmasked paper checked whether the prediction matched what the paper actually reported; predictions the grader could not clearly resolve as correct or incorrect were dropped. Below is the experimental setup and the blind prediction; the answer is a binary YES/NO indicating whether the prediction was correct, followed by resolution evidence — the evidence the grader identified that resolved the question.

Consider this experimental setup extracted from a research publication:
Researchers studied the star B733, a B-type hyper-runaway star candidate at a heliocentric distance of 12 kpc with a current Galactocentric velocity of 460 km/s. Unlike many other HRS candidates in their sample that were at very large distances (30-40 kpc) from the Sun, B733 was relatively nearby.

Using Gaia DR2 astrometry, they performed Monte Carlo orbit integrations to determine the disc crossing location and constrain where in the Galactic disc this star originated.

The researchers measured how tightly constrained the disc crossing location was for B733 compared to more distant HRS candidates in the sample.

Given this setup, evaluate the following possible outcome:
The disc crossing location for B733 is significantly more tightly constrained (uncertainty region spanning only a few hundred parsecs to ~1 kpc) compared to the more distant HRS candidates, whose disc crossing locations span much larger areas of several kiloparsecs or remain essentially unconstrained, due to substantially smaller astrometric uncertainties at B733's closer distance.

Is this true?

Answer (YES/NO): YES